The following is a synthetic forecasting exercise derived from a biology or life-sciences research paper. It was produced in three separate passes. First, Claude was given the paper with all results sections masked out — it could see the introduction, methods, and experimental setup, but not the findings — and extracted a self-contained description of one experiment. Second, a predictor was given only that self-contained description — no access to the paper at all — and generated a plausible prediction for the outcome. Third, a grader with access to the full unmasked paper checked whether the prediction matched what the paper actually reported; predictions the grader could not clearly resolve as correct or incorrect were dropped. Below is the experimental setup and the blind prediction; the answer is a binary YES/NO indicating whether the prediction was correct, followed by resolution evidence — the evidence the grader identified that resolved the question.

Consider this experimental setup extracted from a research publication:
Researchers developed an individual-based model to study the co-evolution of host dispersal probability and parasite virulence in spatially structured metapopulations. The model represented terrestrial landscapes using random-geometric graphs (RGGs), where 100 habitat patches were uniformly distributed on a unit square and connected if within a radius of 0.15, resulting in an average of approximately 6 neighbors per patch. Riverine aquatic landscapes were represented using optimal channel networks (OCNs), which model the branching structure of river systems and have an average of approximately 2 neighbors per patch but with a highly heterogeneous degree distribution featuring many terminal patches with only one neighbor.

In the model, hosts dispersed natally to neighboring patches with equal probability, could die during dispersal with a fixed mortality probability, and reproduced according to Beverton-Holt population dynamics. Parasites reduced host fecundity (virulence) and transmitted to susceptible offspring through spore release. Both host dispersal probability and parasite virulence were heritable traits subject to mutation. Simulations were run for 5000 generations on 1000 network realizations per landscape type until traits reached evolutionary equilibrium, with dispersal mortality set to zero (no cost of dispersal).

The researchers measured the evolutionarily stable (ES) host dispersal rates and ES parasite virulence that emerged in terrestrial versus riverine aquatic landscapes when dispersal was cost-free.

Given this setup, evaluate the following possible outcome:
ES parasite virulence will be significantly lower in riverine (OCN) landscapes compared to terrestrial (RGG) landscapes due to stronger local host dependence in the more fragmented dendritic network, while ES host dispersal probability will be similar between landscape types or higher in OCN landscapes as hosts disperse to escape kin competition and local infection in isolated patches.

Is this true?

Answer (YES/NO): NO